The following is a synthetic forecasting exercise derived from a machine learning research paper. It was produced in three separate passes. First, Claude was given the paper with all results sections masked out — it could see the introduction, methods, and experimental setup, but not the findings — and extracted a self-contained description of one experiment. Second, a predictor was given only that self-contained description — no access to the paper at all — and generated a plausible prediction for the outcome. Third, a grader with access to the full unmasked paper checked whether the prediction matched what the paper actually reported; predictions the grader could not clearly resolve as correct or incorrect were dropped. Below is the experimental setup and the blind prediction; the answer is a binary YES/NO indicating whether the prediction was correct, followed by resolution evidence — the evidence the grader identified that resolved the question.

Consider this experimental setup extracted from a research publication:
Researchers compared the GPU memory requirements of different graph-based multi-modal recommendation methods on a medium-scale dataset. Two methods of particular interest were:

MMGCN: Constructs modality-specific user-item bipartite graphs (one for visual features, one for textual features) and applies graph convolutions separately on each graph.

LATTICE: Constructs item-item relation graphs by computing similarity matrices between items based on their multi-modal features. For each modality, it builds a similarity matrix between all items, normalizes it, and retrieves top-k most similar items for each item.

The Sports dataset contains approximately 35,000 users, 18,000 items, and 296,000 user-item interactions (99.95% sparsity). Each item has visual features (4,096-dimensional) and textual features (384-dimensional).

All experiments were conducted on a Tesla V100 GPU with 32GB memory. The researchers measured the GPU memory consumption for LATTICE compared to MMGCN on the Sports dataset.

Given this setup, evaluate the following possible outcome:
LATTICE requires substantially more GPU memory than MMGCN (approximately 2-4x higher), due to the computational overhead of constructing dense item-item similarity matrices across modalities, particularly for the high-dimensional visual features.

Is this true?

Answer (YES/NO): NO